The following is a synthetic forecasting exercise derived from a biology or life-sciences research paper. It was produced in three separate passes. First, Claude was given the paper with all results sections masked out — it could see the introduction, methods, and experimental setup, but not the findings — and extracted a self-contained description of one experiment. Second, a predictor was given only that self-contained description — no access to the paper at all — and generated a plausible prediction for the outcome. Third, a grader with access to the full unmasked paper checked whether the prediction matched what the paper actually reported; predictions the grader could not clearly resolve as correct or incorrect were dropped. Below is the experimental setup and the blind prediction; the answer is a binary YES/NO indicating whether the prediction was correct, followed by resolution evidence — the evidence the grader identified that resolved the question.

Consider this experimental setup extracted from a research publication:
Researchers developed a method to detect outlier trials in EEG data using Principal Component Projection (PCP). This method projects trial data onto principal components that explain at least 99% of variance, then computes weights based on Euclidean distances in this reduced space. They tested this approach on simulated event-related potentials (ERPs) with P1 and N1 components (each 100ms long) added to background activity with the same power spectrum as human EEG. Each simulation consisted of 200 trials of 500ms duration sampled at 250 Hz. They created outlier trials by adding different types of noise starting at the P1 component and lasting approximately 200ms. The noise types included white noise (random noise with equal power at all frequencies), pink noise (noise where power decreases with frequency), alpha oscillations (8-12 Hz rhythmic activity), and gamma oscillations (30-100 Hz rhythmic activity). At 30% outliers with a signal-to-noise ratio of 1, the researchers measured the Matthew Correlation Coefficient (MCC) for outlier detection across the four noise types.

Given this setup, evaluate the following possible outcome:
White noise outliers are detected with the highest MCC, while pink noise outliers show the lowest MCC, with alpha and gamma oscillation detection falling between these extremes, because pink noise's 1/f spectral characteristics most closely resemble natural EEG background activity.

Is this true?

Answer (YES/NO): NO